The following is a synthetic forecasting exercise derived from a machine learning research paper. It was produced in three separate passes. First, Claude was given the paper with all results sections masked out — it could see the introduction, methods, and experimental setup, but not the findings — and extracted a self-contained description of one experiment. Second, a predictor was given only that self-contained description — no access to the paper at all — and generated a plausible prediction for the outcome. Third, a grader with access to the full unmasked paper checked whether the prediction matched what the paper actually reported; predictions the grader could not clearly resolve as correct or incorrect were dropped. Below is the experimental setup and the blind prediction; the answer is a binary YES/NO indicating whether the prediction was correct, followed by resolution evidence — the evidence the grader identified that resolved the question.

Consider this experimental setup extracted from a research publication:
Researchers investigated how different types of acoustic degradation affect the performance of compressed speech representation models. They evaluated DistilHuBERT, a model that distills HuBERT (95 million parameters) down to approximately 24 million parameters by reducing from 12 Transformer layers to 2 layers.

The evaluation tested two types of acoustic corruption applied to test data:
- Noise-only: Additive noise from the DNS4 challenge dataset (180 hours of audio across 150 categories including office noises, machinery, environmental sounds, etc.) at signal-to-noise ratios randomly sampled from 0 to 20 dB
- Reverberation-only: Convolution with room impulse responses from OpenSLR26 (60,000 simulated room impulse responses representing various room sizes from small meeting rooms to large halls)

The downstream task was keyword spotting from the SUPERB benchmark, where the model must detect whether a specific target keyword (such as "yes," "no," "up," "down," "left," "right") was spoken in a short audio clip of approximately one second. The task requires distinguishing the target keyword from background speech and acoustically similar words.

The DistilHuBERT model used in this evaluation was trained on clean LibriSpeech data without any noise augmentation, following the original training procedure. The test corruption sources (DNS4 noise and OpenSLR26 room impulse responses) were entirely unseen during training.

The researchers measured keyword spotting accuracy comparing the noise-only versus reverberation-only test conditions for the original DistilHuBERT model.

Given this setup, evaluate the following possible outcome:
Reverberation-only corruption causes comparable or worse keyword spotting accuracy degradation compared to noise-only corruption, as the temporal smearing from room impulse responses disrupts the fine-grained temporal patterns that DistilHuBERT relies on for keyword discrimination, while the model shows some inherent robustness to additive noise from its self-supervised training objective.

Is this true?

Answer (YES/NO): YES